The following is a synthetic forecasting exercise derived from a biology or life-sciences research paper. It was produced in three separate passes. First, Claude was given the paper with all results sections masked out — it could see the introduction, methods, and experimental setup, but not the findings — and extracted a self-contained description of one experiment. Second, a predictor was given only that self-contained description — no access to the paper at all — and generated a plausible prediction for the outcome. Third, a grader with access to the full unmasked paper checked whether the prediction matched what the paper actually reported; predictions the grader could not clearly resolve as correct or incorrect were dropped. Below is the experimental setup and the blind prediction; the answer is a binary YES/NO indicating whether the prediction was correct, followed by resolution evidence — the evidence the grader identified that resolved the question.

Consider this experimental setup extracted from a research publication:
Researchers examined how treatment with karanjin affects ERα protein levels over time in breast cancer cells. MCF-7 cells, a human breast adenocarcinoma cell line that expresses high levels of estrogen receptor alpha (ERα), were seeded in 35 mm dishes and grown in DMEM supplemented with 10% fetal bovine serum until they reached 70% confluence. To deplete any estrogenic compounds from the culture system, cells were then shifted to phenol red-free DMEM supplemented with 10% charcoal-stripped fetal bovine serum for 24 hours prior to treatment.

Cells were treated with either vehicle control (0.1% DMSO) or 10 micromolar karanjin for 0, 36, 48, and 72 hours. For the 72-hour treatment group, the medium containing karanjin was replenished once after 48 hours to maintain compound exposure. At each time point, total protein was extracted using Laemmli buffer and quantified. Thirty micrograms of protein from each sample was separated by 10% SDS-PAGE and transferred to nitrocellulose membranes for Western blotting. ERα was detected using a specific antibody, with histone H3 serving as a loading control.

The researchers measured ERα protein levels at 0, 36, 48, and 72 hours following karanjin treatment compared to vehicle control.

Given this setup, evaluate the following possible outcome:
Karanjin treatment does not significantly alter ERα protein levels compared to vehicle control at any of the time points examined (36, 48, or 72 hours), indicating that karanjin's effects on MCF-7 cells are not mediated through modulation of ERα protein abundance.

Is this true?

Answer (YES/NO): NO